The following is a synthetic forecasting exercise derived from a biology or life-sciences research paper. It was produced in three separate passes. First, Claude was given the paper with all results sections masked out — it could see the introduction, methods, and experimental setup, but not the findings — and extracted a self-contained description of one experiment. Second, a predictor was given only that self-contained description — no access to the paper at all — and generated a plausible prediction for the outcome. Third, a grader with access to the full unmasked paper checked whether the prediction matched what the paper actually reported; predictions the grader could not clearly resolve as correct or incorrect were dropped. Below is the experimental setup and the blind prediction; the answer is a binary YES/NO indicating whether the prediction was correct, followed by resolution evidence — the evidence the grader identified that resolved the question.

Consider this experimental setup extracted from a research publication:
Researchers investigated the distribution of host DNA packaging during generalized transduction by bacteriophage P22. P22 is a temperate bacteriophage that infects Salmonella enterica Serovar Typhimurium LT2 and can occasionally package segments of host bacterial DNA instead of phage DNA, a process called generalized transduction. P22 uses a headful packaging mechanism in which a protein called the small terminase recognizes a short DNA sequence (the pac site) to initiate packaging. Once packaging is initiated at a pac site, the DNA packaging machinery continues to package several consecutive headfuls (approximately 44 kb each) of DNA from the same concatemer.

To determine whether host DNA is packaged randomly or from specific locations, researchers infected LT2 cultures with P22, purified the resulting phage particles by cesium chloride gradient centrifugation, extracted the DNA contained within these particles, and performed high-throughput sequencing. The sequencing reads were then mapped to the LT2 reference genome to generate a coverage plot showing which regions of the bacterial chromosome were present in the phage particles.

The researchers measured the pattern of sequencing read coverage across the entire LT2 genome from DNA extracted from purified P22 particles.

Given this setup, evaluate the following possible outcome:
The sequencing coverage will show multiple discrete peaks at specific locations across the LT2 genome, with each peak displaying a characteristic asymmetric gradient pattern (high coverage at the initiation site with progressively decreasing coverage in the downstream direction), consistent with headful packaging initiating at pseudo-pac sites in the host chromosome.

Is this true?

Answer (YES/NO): YES